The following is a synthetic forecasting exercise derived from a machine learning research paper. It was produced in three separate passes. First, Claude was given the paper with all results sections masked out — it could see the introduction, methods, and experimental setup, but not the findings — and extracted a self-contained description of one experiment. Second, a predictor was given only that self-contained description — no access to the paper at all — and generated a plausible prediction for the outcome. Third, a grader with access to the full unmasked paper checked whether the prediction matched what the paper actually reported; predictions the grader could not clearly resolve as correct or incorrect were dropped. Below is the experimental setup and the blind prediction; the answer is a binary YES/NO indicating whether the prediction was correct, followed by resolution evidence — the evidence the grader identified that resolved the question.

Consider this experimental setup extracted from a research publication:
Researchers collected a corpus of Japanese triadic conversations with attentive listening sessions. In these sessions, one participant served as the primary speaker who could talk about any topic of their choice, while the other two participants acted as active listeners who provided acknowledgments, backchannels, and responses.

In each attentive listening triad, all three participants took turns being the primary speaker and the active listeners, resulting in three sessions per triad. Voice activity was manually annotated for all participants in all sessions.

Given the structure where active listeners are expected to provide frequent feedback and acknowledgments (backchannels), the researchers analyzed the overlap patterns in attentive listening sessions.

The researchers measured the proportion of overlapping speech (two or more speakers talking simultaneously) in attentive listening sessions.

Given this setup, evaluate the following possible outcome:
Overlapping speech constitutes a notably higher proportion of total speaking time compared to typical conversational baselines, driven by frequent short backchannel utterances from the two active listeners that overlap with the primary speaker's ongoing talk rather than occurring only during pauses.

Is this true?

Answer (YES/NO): NO